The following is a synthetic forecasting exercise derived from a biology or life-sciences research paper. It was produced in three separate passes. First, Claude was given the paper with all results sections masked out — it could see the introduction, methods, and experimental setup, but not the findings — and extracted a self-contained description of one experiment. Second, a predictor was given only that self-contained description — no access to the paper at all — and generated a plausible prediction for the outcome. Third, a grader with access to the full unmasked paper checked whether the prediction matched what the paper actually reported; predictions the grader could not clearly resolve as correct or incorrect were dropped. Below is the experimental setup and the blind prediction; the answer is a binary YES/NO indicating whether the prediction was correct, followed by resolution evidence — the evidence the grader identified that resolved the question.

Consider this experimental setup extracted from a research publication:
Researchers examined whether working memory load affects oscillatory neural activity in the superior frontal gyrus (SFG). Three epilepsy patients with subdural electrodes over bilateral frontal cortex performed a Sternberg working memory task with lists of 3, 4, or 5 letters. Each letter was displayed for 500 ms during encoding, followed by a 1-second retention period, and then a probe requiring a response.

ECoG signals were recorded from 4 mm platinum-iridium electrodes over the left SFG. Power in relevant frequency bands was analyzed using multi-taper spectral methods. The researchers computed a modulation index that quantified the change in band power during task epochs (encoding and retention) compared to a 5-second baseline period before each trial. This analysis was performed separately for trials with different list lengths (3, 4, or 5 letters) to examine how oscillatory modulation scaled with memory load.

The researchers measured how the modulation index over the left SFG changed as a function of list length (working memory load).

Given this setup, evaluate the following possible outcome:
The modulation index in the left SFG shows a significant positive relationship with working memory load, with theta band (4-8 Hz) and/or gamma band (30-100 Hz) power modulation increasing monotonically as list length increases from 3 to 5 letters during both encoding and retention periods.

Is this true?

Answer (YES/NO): NO